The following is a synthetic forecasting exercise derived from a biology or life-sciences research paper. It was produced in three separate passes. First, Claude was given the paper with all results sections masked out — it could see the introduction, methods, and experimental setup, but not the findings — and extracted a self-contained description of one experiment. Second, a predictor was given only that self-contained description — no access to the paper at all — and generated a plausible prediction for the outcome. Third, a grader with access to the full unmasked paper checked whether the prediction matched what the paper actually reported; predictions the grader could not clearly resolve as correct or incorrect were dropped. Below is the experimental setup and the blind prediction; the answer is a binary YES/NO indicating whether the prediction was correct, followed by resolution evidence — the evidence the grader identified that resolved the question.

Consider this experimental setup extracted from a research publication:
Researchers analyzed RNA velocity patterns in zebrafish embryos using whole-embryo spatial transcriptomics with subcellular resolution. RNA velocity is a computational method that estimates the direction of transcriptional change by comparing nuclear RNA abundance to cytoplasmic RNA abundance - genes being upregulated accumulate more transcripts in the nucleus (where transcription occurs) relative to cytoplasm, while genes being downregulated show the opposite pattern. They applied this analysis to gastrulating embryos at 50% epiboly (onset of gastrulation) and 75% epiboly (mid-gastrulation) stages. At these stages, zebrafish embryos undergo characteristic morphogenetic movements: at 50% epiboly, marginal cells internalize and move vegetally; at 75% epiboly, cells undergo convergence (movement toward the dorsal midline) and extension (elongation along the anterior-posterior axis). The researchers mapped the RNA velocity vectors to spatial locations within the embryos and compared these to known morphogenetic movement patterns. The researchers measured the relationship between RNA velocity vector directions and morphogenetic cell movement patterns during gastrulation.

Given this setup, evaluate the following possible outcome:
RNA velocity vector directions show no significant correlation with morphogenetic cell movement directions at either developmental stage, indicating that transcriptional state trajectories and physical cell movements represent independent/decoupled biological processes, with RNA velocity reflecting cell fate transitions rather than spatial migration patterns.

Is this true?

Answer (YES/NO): NO